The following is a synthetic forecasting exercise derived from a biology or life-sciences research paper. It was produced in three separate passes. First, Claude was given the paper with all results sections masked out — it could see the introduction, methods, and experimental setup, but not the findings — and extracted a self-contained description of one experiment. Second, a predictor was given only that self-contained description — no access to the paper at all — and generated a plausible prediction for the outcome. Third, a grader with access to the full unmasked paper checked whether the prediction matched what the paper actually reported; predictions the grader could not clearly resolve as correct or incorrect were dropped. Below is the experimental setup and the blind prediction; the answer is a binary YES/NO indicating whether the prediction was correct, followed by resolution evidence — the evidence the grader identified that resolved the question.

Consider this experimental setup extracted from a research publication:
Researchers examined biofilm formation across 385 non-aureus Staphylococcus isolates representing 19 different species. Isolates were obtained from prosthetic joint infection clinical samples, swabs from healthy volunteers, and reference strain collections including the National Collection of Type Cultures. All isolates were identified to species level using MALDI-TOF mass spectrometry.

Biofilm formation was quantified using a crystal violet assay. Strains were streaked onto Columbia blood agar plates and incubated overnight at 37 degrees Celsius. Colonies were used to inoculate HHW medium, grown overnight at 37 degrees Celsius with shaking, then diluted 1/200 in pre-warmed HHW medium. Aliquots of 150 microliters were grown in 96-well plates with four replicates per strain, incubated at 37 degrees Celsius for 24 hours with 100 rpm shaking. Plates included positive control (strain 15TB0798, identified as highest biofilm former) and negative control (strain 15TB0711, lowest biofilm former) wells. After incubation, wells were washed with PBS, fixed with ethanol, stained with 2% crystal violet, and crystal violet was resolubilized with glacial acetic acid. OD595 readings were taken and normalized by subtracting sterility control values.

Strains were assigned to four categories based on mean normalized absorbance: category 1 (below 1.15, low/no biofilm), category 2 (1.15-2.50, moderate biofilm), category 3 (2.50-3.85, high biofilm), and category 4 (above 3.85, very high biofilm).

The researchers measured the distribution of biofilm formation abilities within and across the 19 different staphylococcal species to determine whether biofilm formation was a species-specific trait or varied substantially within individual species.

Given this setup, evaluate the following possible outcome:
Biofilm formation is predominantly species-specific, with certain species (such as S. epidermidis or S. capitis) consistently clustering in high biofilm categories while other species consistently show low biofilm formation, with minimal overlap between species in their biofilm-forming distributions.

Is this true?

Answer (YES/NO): NO